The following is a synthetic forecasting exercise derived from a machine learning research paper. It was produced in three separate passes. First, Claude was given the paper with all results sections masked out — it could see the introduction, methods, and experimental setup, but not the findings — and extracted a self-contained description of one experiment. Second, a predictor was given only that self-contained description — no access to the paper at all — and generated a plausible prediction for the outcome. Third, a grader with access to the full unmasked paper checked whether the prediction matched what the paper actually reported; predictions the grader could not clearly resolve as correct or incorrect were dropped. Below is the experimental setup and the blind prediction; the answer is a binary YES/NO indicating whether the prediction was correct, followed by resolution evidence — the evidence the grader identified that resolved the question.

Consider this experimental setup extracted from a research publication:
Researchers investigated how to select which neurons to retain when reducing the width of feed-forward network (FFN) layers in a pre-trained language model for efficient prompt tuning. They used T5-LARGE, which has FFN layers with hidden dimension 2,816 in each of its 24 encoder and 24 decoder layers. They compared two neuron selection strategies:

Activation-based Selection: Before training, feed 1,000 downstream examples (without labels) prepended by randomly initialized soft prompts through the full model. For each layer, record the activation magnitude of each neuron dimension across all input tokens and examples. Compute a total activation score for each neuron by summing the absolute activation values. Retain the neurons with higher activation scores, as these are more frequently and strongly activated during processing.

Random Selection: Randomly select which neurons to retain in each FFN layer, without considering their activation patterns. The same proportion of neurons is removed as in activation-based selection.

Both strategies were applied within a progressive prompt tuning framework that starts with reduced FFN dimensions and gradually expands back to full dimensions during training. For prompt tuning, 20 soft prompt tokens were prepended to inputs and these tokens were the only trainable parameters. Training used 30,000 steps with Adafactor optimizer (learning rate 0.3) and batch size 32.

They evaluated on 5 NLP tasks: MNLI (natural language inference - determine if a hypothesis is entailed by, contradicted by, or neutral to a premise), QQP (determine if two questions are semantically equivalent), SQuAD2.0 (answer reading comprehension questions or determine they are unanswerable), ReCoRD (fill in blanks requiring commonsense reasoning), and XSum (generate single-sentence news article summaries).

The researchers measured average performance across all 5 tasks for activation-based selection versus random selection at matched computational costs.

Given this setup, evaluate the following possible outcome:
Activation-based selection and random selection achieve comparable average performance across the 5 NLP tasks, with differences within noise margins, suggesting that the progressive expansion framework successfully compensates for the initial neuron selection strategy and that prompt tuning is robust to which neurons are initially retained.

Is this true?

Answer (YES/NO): NO